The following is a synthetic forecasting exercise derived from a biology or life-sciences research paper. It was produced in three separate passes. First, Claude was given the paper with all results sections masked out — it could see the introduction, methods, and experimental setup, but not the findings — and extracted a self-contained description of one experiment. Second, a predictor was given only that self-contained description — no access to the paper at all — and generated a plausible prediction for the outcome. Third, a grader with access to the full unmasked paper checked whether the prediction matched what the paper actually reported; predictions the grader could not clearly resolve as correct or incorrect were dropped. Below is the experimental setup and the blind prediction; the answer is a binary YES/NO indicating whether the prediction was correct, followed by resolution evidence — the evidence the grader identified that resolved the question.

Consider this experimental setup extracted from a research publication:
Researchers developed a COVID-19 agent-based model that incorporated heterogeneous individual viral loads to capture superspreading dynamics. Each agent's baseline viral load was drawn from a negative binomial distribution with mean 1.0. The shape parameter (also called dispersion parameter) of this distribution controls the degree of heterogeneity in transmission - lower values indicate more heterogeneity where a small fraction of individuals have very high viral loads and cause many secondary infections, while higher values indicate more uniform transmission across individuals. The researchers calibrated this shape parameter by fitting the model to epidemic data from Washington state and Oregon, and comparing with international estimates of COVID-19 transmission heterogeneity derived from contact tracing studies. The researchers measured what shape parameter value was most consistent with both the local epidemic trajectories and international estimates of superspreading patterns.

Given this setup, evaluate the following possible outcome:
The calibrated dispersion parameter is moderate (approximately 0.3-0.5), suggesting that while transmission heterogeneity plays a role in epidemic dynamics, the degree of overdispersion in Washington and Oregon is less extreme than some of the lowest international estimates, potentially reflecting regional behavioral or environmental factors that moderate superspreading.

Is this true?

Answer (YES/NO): YES